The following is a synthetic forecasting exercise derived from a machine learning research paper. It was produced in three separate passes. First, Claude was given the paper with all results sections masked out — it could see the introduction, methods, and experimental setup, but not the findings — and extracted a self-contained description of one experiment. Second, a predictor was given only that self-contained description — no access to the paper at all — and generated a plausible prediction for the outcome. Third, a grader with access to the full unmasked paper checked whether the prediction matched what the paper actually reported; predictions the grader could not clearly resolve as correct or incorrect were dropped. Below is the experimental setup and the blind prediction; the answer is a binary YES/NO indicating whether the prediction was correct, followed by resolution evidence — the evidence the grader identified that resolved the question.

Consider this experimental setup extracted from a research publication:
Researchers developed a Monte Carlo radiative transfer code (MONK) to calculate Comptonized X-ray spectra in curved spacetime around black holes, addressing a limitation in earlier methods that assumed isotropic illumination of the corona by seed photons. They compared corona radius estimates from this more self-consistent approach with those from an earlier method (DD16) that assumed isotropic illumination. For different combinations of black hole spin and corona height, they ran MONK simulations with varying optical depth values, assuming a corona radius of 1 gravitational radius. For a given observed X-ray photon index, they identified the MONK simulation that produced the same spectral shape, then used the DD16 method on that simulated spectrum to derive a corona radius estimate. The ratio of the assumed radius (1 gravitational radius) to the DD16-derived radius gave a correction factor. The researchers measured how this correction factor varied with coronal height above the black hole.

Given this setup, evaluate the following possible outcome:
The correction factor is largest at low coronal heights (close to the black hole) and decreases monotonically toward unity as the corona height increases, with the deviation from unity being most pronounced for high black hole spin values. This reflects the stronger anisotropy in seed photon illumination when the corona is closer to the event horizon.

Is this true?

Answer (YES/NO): NO